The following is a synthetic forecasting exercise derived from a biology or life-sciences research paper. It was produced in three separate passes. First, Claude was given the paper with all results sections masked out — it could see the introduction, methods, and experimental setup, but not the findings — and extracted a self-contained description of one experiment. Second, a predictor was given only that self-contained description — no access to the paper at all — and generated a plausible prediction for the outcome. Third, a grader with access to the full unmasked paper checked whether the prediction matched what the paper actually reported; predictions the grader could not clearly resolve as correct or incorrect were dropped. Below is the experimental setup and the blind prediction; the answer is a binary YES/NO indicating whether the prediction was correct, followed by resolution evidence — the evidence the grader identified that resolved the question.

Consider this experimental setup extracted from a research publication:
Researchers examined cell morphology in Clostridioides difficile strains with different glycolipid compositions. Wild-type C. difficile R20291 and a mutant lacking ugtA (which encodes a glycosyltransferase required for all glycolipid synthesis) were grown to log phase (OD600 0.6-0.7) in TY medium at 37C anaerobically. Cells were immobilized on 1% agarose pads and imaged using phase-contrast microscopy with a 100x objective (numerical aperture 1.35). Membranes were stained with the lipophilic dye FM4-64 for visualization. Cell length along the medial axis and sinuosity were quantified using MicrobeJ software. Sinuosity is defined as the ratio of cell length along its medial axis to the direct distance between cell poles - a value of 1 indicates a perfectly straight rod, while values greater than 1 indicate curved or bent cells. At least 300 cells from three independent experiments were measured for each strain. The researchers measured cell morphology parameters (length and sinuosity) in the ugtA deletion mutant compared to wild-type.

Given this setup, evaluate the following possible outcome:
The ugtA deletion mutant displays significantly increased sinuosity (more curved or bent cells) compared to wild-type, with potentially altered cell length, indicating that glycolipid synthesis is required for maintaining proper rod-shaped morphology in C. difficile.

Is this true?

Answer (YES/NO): YES